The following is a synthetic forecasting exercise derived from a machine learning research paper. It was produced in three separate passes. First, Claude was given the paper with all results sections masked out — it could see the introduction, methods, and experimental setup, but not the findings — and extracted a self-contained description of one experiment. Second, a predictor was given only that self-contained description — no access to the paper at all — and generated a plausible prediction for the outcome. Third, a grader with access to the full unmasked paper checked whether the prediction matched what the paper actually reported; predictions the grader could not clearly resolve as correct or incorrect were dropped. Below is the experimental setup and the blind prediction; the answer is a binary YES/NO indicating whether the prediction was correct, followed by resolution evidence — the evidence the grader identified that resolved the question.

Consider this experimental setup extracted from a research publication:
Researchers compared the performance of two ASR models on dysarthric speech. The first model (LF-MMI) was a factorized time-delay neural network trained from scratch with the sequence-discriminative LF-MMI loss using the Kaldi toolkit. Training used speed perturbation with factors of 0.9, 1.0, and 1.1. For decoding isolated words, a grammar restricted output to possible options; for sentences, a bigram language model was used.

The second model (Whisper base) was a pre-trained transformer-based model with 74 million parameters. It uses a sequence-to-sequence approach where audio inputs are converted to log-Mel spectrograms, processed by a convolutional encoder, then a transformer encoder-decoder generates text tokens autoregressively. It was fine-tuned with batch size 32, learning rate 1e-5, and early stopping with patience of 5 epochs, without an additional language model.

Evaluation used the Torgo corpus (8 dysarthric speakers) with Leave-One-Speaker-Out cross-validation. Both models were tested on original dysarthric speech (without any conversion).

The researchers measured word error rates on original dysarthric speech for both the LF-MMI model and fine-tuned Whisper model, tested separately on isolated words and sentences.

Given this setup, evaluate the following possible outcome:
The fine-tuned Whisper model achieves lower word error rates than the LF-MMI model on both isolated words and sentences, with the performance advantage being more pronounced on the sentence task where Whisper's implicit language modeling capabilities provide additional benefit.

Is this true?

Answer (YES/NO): NO